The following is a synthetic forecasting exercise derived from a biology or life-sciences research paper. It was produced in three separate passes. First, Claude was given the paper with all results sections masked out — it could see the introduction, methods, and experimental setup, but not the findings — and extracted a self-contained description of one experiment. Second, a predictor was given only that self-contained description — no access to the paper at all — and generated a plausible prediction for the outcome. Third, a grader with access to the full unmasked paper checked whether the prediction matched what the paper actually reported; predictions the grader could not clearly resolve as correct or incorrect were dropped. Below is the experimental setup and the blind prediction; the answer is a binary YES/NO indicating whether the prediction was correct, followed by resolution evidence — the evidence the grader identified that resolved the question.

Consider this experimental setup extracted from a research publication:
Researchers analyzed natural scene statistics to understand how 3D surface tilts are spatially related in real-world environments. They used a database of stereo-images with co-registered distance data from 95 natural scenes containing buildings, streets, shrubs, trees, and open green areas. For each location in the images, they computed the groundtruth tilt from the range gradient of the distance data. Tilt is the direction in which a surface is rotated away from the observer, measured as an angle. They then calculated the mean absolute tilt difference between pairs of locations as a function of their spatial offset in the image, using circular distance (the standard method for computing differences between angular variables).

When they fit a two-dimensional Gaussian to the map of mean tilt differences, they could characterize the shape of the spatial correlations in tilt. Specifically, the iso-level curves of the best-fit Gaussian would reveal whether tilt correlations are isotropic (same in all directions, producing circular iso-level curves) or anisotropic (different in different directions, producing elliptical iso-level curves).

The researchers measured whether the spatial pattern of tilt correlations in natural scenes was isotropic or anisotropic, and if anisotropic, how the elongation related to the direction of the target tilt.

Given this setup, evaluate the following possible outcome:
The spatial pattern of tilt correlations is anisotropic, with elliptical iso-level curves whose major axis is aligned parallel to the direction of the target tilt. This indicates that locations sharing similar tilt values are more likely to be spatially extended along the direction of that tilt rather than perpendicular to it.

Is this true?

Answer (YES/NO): NO